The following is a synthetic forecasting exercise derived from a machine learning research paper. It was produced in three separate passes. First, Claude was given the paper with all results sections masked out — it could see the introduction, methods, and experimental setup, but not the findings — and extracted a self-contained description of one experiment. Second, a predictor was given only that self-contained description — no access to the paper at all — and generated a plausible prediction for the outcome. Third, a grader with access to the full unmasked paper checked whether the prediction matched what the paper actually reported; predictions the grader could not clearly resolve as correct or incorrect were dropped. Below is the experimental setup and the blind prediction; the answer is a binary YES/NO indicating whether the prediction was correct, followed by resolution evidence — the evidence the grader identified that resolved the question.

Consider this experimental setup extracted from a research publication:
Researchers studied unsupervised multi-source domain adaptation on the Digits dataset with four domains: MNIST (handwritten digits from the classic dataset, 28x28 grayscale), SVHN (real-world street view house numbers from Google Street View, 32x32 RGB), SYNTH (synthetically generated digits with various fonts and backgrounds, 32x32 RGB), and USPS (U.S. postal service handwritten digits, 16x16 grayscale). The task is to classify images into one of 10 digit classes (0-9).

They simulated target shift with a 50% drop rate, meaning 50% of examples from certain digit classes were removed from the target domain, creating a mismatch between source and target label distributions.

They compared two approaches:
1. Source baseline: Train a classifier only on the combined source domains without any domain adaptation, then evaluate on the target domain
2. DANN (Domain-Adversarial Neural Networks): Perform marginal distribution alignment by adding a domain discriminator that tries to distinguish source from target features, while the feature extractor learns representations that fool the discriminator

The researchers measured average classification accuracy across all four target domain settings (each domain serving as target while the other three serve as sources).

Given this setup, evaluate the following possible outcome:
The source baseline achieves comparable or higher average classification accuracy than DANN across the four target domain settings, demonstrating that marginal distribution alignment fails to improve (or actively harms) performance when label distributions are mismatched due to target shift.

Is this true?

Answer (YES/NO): NO